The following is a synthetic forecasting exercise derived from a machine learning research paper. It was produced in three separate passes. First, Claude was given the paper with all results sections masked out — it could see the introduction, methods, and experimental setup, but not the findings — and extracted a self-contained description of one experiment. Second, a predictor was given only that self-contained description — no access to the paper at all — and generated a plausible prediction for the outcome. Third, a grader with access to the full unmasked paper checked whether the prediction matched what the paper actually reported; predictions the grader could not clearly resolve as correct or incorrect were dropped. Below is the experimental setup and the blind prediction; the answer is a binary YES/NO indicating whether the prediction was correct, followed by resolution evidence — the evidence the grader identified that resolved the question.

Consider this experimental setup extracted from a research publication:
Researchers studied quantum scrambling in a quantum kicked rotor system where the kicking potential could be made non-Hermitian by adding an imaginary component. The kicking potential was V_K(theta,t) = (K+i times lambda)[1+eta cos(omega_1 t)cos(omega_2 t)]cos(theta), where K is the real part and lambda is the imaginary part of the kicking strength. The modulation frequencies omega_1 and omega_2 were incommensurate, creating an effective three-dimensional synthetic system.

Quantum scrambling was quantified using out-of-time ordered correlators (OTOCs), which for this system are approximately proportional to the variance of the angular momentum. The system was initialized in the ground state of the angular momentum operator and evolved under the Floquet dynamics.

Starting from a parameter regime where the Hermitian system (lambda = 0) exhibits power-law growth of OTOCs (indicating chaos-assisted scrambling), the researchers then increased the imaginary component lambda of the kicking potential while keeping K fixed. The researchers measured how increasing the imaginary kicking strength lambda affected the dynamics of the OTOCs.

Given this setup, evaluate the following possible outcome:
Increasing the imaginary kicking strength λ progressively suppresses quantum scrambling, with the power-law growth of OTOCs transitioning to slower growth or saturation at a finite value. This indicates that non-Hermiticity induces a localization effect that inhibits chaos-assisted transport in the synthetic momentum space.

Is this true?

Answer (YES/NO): YES